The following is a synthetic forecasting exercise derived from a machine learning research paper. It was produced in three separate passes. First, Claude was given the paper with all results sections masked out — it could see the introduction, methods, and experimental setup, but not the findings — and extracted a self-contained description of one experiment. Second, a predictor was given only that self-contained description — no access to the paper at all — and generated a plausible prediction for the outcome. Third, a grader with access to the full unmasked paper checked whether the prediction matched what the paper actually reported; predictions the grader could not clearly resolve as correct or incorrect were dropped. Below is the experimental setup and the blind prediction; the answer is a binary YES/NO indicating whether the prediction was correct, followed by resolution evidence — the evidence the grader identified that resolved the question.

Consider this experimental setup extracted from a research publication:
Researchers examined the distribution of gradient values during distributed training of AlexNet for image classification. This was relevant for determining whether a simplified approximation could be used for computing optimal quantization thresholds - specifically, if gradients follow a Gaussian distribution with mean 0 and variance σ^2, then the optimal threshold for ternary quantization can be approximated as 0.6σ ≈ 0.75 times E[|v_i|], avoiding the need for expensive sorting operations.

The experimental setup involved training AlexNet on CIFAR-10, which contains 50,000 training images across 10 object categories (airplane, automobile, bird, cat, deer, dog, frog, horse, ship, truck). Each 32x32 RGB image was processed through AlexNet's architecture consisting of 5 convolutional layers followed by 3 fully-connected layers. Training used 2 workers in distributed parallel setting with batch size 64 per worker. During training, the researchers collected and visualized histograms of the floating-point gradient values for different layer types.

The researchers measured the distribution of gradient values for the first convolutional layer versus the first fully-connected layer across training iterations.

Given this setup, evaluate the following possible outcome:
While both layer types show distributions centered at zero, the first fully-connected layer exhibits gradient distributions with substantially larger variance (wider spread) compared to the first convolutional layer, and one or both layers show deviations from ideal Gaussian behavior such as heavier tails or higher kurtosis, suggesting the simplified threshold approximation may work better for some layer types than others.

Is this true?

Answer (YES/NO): NO